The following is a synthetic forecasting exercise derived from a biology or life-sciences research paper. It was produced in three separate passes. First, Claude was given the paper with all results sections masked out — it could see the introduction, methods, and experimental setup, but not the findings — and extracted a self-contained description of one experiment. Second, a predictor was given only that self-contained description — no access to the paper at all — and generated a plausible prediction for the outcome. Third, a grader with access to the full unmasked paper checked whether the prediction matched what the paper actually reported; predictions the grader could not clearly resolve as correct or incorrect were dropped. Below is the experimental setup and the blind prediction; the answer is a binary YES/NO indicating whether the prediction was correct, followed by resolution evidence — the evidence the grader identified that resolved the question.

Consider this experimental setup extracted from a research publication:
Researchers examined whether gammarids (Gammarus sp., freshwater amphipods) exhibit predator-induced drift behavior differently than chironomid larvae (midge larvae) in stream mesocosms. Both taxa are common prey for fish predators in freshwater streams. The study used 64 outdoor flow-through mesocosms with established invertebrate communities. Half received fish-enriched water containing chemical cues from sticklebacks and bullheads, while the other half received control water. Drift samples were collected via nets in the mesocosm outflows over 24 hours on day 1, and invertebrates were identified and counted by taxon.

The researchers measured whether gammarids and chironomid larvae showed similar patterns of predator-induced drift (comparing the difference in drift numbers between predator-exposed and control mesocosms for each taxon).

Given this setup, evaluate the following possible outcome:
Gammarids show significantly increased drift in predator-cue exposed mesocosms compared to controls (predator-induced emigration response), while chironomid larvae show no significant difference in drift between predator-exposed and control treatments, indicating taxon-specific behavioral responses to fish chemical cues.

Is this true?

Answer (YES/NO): NO